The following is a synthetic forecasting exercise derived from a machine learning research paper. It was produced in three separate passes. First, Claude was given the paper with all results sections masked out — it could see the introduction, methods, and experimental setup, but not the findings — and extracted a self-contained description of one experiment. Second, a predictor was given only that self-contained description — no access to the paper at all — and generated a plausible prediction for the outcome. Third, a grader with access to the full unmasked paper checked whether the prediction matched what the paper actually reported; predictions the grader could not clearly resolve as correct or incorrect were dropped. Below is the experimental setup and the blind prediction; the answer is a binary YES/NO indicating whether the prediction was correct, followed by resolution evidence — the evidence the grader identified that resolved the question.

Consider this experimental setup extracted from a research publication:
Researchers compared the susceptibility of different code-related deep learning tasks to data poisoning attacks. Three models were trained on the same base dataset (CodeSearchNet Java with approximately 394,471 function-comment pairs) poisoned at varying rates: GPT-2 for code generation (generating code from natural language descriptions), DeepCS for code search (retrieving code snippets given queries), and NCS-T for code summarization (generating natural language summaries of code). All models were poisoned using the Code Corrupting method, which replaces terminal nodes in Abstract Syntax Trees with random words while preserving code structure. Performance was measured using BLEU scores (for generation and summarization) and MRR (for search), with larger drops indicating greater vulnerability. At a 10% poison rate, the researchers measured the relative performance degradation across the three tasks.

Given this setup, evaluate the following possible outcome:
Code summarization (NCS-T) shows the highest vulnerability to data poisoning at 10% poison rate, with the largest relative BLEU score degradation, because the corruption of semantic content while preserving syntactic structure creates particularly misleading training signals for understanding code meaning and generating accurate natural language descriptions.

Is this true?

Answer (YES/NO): NO